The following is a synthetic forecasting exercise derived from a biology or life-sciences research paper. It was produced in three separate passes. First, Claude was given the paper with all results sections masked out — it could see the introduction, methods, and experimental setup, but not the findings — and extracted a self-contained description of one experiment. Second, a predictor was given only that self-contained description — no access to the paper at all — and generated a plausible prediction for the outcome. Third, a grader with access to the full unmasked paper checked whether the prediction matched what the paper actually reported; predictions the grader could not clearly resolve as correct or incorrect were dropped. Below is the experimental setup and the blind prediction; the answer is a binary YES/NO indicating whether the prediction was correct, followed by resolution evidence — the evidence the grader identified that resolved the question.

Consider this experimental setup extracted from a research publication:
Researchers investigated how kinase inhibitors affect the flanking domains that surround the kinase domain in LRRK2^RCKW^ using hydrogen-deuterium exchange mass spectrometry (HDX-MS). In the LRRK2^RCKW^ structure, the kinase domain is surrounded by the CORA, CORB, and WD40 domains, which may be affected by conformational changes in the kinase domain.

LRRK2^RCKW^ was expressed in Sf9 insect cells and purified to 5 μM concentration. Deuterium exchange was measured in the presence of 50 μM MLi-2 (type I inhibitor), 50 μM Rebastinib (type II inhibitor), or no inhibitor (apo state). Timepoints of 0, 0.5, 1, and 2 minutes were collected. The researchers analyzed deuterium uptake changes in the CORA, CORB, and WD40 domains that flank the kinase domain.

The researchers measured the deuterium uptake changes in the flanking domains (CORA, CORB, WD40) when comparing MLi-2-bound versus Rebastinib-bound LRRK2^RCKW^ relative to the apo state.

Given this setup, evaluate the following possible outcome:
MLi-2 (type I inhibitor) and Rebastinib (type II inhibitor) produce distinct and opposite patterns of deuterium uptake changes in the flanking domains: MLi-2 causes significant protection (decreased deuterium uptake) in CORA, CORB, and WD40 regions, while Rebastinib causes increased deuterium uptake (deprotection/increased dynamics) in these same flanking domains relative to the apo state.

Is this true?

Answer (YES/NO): NO